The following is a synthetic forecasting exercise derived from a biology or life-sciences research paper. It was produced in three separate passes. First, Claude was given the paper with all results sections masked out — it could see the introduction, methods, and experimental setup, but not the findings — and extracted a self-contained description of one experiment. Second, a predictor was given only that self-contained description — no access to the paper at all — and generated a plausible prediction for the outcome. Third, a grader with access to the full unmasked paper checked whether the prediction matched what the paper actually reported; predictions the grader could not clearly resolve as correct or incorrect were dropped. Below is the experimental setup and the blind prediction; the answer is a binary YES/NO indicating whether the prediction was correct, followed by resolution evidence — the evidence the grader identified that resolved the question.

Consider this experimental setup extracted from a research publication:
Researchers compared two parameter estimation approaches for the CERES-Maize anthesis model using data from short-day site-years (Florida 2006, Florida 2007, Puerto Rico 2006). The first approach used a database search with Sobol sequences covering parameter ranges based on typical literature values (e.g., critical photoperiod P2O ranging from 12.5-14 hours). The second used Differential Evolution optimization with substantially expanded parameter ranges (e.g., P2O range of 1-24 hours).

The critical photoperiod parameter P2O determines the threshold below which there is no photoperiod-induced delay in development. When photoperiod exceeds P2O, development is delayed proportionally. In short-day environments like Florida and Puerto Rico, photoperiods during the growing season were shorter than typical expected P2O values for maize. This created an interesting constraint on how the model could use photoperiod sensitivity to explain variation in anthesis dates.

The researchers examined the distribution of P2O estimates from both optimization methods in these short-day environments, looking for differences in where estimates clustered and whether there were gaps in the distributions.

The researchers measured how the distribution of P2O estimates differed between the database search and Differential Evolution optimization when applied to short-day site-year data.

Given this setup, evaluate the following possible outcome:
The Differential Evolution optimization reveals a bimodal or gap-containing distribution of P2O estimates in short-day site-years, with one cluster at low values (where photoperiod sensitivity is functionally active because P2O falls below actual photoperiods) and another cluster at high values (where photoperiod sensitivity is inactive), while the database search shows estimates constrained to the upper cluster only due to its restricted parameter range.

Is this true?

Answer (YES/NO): NO